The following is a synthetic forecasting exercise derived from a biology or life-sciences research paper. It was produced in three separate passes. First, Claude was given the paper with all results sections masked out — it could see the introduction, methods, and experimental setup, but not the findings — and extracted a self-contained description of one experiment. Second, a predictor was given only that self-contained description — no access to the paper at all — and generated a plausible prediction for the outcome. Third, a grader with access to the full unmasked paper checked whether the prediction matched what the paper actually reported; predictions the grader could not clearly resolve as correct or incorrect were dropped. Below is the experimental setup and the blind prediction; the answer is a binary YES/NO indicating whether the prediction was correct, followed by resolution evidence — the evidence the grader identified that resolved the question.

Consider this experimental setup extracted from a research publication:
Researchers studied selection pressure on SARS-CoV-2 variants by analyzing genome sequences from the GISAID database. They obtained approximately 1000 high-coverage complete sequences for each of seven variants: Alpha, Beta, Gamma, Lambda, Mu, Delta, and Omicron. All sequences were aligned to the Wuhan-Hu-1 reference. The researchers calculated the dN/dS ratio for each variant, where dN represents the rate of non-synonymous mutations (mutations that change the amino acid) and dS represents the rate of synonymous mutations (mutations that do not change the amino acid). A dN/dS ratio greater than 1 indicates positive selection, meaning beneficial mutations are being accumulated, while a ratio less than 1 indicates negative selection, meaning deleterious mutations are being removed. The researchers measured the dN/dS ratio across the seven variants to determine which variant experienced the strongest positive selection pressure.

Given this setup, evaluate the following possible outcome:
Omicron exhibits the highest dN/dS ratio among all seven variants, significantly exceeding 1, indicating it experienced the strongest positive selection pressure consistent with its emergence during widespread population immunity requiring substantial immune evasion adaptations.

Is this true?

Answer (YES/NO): NO